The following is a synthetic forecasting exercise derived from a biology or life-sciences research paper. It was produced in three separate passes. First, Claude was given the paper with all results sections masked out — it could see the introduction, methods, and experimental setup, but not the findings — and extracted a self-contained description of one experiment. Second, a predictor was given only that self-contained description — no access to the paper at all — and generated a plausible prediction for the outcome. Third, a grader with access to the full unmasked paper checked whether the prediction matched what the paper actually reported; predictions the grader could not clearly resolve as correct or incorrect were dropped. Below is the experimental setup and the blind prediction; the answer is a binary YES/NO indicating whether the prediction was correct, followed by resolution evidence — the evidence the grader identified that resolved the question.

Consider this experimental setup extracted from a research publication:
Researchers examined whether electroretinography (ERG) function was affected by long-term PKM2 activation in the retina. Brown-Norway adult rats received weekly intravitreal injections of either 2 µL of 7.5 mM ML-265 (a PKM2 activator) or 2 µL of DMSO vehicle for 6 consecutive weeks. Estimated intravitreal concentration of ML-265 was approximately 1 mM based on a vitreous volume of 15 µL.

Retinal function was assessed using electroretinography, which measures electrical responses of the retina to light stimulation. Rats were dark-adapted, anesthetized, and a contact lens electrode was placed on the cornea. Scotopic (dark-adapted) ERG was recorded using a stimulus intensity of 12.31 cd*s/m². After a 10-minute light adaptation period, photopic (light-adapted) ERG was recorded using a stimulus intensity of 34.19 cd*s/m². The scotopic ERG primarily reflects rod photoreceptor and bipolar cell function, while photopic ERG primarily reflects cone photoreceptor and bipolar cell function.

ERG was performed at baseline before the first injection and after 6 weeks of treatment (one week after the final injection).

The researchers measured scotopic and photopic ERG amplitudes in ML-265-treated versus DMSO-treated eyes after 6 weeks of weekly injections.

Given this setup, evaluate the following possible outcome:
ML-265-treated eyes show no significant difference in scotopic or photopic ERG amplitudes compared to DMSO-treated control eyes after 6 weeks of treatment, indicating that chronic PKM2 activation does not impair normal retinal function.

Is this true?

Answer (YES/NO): YES